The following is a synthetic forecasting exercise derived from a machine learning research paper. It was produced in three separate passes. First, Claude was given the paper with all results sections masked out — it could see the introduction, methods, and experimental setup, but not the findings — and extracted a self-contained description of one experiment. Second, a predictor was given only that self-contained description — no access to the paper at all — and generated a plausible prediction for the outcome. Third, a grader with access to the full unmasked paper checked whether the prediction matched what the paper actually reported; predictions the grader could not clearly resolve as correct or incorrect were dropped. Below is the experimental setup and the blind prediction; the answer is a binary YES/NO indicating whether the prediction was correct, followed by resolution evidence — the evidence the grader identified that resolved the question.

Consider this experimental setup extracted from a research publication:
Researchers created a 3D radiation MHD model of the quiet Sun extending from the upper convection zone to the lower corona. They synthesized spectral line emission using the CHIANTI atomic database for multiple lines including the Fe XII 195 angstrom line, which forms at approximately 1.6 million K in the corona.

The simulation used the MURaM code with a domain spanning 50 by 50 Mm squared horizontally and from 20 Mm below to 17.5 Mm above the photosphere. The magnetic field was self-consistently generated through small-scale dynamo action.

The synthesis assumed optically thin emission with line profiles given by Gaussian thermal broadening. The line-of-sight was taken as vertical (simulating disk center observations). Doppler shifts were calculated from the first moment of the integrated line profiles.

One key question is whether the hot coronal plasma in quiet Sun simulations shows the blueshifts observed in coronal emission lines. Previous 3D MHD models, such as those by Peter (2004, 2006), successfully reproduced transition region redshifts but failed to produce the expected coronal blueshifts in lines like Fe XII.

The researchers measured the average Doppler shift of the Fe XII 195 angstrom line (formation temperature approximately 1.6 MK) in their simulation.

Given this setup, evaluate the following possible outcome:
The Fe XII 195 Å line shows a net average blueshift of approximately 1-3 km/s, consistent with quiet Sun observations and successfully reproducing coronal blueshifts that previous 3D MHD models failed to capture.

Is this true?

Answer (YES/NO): YES